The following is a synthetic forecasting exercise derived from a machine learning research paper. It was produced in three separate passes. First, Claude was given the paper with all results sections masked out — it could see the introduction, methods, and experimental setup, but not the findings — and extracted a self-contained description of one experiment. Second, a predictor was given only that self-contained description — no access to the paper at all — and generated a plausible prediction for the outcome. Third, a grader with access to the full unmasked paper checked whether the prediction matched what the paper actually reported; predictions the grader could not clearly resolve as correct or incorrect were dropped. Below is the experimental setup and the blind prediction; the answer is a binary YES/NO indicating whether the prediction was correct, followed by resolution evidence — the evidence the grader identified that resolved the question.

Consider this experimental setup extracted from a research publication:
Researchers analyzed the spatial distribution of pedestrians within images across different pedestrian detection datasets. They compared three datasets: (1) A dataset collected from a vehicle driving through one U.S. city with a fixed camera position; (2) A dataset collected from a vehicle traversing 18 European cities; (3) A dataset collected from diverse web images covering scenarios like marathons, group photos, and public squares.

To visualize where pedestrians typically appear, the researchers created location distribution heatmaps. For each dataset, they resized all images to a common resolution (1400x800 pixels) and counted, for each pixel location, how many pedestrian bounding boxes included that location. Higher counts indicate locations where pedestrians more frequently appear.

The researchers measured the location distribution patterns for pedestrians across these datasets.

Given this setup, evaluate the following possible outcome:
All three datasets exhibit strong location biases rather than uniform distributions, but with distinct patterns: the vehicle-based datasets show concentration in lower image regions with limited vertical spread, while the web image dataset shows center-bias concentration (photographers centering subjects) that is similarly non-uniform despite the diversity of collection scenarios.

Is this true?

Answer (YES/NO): NO